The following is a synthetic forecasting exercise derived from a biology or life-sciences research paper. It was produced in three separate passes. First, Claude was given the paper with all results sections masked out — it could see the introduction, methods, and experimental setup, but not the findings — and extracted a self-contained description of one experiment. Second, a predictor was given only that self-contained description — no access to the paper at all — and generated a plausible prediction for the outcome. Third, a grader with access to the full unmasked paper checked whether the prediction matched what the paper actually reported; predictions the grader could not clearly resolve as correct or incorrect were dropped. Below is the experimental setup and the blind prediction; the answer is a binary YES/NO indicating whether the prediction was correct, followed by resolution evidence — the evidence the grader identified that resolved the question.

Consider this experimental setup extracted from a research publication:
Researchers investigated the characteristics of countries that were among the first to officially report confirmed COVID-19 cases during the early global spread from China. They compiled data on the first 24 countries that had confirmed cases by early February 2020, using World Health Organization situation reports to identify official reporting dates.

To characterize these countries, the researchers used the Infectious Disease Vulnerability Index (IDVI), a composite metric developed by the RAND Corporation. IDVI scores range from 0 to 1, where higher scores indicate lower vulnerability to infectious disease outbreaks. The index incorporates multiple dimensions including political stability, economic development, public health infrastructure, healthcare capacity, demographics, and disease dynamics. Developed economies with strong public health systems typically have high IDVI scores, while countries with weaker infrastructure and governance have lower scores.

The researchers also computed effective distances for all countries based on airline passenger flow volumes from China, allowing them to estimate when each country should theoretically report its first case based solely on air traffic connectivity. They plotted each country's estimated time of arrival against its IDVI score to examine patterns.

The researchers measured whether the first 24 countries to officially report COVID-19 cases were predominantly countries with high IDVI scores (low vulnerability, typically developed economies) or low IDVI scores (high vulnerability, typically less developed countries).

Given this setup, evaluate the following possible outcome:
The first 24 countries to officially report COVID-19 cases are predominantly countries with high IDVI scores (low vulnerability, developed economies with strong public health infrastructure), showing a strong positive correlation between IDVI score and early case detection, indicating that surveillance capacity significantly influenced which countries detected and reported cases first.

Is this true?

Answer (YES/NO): NO